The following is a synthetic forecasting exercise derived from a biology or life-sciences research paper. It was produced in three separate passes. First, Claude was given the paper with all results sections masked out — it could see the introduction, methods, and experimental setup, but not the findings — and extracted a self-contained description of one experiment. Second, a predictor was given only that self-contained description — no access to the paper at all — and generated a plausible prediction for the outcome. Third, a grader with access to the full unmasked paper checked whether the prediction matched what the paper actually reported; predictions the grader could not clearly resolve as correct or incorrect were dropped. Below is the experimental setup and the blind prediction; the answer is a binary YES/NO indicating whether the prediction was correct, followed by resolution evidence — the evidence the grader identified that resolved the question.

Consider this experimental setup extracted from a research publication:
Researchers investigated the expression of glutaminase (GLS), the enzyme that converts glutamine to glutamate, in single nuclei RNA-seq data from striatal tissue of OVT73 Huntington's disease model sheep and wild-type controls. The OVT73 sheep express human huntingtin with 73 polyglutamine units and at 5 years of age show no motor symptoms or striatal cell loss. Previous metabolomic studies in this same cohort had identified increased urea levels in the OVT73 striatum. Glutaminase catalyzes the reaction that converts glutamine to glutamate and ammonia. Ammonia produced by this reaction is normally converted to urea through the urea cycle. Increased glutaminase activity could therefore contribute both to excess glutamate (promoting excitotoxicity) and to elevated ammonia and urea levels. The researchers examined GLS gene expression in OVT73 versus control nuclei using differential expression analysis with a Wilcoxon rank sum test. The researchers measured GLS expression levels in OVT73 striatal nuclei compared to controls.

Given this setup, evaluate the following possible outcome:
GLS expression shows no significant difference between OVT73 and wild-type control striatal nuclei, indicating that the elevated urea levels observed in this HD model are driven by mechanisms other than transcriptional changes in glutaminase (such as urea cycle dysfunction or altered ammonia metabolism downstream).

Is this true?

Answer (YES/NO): NO